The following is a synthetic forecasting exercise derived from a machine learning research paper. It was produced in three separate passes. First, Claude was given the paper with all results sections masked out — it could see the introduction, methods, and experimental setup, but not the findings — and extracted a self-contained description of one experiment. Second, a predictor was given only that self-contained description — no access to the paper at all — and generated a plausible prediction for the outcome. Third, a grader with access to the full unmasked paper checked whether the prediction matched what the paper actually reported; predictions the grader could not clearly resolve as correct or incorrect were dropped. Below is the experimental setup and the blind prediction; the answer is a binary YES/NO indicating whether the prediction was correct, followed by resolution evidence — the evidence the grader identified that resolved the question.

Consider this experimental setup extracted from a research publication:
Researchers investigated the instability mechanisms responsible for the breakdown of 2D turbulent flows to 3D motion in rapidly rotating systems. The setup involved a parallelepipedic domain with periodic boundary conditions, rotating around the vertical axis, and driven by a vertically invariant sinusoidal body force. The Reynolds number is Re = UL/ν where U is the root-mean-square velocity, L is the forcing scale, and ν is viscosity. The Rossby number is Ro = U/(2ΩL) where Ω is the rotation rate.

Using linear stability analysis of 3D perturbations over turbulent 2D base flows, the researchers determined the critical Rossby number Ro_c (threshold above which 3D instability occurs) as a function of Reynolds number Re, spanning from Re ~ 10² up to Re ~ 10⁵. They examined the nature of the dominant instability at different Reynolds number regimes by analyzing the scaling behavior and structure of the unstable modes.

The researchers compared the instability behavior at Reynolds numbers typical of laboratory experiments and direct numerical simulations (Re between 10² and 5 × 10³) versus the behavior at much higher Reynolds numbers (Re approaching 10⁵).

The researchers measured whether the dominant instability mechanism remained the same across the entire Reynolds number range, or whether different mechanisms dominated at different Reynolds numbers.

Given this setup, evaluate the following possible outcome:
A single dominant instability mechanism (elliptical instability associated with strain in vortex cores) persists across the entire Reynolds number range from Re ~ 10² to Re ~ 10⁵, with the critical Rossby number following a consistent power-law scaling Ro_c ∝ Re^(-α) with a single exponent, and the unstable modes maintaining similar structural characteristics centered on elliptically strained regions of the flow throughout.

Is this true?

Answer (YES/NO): NO